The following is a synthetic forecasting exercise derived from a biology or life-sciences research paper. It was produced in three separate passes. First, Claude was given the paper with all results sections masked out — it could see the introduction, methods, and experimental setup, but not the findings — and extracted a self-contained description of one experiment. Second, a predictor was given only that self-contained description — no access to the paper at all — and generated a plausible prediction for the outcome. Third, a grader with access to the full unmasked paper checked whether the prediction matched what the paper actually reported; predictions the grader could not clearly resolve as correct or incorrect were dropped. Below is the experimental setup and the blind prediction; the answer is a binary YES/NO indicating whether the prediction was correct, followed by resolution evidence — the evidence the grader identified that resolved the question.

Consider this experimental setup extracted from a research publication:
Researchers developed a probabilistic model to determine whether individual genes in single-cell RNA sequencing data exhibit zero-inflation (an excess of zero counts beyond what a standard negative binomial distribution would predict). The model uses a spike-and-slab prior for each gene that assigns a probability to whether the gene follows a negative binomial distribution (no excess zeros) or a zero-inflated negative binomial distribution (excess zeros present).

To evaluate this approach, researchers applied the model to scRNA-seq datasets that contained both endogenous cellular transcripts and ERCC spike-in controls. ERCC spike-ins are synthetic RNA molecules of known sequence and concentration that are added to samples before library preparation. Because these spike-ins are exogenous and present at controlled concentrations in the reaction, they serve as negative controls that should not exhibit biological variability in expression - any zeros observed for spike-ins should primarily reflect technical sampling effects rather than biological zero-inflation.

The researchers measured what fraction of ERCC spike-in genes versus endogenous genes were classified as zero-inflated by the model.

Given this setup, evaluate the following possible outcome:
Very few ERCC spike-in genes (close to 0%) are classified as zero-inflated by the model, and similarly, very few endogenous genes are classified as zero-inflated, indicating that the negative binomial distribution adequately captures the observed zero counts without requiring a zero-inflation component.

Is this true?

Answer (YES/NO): NO